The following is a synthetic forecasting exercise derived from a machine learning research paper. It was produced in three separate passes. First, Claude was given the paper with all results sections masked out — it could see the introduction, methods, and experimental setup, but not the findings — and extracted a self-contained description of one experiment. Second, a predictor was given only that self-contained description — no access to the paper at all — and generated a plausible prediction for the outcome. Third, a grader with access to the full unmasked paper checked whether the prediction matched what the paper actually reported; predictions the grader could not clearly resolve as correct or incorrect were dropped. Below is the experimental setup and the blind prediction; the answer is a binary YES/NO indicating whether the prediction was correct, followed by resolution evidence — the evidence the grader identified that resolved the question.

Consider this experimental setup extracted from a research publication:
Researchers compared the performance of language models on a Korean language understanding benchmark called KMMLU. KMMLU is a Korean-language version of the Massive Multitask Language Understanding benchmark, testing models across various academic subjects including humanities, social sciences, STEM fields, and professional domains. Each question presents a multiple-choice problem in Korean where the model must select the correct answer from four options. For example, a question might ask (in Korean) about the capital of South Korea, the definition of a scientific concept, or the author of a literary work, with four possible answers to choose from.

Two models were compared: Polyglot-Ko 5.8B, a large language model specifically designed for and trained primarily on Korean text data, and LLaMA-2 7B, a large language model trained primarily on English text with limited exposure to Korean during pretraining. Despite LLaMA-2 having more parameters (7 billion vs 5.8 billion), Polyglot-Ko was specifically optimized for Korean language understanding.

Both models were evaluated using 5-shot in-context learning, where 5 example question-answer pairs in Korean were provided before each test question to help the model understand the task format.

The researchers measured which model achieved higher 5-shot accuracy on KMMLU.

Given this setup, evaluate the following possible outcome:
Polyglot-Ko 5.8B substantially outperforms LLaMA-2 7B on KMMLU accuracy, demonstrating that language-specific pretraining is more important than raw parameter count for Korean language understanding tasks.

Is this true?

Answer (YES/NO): NO